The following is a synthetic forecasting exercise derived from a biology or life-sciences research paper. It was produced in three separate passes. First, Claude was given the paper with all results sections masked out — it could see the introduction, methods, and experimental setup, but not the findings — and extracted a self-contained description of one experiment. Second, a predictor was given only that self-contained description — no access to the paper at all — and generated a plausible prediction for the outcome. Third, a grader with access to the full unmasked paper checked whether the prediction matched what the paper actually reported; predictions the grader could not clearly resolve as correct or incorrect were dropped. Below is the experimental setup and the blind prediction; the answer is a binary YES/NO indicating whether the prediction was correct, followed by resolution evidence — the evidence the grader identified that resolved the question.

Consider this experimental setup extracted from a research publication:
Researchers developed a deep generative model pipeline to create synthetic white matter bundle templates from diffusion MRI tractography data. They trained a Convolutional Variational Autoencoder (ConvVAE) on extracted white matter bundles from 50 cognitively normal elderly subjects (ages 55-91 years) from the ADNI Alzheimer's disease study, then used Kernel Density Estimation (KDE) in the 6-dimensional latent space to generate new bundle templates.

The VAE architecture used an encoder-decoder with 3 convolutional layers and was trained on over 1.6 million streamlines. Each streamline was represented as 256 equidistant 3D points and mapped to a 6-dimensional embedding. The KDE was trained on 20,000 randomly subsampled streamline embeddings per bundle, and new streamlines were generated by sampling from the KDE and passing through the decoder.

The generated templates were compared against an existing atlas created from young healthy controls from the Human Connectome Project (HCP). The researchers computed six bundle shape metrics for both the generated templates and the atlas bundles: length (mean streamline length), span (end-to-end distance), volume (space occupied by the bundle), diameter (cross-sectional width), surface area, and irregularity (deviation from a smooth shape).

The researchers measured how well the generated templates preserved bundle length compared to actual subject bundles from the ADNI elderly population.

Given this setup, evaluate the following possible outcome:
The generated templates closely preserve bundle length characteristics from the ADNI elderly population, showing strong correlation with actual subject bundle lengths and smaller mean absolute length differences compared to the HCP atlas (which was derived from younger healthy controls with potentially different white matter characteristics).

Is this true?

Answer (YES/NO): NO